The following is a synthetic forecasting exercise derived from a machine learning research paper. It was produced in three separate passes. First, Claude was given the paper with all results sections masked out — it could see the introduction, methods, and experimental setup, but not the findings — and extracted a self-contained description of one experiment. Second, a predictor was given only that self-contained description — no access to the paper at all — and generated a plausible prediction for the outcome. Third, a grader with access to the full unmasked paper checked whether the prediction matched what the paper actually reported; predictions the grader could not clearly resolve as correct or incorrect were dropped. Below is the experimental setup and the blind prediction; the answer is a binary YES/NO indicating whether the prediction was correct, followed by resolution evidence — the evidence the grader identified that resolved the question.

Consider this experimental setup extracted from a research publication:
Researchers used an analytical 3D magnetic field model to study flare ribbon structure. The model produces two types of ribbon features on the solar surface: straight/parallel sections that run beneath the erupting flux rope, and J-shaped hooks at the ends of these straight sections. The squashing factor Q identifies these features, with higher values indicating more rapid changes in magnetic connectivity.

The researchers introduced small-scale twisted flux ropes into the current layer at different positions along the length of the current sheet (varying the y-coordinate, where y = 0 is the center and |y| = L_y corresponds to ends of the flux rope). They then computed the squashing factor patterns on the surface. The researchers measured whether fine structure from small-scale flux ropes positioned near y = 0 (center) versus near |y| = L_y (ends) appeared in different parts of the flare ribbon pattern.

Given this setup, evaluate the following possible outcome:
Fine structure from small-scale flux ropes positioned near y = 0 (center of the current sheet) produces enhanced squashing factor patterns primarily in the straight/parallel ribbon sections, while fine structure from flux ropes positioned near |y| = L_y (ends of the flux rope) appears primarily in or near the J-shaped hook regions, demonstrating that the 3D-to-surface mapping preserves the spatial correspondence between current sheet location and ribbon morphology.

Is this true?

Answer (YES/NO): NO